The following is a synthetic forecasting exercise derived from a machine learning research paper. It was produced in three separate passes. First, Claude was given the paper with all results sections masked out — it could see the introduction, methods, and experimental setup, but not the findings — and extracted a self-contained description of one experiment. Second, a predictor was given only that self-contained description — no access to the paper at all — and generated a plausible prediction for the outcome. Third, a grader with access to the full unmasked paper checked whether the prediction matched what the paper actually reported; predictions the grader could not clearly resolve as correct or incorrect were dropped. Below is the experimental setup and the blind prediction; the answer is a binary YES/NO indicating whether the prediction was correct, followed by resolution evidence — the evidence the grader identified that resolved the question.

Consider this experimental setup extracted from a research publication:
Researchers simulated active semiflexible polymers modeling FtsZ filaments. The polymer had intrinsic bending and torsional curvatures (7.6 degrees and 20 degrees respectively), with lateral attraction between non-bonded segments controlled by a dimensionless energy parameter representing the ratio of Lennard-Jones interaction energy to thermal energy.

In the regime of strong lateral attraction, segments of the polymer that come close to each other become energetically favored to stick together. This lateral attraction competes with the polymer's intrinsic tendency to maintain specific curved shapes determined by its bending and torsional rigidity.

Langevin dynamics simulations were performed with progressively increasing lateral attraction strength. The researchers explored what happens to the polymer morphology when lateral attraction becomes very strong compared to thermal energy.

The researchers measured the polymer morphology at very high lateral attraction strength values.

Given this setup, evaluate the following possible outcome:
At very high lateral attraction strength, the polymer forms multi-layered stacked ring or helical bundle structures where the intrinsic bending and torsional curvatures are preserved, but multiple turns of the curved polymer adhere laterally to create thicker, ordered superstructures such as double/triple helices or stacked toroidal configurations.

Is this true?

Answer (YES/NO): NO